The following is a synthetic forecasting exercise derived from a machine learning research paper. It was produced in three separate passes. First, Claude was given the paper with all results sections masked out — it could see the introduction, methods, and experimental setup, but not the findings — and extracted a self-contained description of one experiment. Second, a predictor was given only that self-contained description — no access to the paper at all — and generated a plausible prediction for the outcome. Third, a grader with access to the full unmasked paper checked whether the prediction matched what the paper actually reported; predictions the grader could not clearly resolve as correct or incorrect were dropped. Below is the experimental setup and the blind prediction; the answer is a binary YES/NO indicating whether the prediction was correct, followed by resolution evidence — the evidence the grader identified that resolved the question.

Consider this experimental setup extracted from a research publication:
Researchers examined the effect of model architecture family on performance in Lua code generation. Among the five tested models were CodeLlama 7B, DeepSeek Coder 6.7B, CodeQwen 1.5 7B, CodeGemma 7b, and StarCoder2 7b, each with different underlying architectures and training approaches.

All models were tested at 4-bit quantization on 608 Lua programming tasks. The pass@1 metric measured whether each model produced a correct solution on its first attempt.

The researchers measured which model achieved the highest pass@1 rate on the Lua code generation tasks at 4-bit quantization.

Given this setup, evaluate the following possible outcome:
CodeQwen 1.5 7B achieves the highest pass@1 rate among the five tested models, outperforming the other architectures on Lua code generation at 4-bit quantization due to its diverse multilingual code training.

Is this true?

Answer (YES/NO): NO